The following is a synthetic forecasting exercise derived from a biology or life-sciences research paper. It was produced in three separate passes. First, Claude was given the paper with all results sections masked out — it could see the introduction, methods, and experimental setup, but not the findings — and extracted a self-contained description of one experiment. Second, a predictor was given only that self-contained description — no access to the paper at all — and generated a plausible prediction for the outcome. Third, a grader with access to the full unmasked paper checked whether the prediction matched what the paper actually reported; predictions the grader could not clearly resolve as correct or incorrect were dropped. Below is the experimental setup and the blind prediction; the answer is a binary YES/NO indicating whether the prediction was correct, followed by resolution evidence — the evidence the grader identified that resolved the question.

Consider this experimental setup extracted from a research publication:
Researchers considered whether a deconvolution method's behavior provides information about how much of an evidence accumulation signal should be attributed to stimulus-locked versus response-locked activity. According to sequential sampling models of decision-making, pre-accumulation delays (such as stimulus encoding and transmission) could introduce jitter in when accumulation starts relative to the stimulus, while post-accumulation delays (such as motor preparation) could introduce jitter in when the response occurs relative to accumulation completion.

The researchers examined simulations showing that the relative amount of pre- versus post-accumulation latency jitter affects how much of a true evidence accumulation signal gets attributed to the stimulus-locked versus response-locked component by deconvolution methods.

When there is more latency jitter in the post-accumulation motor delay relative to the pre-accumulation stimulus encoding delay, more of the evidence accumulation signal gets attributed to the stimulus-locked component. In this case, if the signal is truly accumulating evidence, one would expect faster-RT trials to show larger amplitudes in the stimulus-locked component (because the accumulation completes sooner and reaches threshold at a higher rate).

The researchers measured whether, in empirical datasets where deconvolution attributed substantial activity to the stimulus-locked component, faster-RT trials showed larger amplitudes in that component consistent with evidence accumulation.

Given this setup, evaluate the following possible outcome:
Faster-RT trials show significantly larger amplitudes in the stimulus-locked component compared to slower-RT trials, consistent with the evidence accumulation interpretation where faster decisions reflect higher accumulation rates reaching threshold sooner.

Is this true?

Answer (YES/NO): YES